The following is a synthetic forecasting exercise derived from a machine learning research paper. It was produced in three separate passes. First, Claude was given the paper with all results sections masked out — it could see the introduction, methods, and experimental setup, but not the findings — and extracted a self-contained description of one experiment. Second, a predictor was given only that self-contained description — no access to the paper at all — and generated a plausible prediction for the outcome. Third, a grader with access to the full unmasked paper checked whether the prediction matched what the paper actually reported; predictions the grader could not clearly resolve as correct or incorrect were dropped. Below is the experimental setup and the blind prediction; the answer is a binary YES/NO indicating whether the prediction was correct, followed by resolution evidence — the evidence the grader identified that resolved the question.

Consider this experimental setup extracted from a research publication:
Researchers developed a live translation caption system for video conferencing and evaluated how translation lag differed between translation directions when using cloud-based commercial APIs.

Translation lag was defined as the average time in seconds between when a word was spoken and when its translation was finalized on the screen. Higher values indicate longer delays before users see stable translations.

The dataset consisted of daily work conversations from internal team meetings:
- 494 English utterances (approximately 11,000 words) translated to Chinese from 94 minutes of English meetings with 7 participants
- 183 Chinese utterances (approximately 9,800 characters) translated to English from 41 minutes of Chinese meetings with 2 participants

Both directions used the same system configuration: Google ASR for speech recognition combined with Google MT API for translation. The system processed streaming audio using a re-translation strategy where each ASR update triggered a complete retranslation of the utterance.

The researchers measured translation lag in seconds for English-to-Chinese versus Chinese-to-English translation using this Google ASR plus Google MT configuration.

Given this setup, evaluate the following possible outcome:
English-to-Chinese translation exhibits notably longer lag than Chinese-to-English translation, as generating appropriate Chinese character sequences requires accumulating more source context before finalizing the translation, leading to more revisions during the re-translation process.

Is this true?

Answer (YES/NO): YES